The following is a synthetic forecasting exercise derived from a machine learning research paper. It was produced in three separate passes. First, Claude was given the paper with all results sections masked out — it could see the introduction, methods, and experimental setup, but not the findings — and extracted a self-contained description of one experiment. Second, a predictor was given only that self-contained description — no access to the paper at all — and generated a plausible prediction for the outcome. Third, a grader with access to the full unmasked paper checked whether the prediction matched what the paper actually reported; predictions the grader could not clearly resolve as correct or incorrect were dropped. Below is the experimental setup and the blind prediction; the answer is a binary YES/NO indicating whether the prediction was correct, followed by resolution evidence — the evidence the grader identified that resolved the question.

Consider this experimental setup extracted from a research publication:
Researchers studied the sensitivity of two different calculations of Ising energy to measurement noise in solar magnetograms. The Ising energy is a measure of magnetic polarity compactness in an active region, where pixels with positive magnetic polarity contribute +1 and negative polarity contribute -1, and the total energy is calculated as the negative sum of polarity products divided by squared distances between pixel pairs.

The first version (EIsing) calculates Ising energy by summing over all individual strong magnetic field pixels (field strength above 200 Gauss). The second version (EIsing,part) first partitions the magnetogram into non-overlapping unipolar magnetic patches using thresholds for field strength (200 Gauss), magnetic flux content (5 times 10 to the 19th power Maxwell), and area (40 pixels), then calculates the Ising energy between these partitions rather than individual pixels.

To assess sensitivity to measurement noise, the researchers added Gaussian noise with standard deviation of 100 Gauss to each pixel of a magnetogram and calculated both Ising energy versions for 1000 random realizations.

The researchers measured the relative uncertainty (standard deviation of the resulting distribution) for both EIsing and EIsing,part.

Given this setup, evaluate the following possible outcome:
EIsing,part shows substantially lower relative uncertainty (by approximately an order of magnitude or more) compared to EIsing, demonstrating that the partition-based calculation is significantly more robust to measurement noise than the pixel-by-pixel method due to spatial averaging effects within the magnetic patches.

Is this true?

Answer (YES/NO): NO